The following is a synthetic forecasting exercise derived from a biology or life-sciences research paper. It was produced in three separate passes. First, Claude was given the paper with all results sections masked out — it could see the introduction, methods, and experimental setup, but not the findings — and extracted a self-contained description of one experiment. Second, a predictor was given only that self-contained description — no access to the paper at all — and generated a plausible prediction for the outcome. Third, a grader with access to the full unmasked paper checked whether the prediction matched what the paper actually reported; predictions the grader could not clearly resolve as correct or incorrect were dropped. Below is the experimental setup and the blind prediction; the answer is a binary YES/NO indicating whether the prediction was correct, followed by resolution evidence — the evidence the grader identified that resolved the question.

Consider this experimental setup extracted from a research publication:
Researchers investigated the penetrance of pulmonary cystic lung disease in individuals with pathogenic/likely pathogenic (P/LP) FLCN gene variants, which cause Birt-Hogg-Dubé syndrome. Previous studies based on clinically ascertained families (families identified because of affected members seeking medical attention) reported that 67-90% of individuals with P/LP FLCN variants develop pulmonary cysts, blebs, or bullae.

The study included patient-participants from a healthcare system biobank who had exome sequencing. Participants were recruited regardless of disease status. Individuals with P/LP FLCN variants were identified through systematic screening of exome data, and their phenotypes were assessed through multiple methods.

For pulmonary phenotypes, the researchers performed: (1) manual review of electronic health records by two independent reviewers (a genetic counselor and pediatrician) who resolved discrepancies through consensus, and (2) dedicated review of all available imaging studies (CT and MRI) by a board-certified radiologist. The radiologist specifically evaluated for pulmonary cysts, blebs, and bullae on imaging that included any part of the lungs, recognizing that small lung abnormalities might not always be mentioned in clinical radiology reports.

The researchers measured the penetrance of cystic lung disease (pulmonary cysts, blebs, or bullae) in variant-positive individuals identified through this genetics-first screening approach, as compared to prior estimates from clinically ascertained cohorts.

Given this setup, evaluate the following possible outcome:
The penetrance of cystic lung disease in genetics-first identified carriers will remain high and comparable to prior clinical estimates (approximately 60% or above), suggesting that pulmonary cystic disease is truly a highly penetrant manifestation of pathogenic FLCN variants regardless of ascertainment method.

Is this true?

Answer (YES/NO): YES